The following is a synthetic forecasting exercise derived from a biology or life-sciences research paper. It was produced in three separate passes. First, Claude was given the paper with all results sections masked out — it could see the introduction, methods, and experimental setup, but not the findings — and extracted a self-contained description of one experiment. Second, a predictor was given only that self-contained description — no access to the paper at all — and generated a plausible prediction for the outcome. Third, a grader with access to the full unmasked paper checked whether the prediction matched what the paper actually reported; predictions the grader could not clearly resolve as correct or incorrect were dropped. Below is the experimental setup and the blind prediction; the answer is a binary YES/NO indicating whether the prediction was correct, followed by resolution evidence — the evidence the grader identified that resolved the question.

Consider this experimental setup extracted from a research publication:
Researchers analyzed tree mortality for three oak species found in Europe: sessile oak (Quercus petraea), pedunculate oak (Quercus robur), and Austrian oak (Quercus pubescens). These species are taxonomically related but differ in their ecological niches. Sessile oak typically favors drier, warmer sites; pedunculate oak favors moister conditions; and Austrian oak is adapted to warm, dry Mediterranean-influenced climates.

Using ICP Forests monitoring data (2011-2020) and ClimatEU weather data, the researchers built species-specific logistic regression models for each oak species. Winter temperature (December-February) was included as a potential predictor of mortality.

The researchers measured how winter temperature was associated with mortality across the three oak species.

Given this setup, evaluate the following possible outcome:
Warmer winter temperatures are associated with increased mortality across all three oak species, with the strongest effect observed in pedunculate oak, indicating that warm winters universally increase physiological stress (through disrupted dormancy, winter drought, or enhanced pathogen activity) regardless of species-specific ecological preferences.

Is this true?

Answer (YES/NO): NO